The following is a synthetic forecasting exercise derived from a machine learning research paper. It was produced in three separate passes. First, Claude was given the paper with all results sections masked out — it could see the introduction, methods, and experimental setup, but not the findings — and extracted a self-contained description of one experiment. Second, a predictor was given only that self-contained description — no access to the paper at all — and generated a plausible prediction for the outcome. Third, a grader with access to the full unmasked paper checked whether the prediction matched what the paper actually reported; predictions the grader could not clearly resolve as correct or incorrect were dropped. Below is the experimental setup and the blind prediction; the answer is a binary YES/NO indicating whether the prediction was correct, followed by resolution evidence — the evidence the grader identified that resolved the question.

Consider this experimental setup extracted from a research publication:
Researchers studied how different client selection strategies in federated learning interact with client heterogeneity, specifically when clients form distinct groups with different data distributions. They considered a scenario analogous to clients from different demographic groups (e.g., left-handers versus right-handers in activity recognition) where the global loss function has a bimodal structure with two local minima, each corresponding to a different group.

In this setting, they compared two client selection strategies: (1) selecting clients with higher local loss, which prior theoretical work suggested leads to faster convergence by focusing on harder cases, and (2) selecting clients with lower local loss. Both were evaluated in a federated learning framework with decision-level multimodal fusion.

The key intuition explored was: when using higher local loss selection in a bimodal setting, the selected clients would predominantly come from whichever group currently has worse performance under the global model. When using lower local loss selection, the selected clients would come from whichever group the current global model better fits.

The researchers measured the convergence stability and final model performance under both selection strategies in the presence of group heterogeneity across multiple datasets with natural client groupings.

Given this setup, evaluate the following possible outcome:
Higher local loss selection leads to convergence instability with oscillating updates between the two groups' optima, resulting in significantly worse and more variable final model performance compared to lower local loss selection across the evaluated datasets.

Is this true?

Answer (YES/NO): YES